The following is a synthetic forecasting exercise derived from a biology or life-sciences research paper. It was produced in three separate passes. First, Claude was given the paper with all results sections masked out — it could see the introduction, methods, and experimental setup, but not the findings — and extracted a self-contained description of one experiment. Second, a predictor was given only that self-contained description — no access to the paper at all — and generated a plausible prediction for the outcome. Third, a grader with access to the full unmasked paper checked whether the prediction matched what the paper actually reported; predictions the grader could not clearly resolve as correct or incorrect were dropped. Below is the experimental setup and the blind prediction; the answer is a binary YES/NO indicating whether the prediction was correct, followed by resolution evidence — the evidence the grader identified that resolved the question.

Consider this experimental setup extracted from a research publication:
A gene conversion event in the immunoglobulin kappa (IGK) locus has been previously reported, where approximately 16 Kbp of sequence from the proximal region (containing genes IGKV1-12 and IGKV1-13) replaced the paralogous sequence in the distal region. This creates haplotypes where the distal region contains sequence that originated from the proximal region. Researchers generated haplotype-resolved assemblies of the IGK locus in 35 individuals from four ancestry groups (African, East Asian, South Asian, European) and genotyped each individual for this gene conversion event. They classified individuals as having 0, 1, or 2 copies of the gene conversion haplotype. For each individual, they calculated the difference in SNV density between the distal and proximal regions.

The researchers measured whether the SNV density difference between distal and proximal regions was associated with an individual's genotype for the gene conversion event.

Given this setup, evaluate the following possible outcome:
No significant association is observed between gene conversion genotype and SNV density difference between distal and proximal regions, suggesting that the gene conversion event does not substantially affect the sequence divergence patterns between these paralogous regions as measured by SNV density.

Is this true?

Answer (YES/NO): NO